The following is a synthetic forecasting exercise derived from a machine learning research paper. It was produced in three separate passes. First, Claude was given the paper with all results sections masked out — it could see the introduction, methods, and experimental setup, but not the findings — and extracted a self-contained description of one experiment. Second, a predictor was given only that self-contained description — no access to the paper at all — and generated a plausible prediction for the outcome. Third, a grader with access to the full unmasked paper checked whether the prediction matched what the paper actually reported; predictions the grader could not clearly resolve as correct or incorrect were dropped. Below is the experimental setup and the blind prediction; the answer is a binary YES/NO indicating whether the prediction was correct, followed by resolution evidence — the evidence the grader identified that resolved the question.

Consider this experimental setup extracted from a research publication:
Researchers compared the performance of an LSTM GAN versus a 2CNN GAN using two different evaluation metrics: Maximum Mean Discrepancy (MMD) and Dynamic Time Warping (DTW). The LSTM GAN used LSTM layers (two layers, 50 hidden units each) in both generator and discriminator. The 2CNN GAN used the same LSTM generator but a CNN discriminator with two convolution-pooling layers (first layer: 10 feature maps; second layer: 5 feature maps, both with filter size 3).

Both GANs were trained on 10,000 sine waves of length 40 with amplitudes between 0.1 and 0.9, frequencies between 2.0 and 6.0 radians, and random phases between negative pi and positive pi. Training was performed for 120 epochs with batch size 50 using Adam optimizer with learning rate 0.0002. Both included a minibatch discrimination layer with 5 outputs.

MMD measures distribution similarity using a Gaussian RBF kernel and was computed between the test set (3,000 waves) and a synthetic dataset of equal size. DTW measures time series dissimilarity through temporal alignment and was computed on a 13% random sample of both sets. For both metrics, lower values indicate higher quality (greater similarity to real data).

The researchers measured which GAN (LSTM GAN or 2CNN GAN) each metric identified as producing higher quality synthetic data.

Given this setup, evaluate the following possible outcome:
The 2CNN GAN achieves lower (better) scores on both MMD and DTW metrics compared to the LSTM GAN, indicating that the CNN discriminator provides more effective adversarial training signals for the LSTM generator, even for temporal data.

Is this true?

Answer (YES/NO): NO